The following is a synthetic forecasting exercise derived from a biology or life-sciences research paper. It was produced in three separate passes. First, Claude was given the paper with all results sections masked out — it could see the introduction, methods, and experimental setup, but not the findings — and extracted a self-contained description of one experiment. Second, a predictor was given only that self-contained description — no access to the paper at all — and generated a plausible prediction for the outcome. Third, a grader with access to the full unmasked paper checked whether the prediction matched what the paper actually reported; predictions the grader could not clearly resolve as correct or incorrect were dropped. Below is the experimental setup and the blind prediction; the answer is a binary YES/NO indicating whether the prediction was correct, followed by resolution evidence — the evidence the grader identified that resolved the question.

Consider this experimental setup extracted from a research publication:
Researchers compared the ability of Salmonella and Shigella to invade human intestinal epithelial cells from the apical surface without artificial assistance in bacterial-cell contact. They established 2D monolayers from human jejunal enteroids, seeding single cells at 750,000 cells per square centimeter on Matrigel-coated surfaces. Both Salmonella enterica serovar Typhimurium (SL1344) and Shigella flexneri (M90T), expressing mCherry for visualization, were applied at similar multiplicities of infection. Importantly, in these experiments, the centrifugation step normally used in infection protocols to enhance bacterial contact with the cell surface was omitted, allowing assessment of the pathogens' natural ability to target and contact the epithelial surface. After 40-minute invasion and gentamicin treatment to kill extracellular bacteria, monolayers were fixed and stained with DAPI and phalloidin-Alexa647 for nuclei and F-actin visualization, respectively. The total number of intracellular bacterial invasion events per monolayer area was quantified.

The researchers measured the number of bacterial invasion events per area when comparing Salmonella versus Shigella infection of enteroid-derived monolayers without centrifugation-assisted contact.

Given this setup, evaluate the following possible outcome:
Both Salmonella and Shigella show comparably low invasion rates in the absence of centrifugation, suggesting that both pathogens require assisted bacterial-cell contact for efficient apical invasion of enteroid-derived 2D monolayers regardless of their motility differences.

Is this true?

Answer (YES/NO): NO